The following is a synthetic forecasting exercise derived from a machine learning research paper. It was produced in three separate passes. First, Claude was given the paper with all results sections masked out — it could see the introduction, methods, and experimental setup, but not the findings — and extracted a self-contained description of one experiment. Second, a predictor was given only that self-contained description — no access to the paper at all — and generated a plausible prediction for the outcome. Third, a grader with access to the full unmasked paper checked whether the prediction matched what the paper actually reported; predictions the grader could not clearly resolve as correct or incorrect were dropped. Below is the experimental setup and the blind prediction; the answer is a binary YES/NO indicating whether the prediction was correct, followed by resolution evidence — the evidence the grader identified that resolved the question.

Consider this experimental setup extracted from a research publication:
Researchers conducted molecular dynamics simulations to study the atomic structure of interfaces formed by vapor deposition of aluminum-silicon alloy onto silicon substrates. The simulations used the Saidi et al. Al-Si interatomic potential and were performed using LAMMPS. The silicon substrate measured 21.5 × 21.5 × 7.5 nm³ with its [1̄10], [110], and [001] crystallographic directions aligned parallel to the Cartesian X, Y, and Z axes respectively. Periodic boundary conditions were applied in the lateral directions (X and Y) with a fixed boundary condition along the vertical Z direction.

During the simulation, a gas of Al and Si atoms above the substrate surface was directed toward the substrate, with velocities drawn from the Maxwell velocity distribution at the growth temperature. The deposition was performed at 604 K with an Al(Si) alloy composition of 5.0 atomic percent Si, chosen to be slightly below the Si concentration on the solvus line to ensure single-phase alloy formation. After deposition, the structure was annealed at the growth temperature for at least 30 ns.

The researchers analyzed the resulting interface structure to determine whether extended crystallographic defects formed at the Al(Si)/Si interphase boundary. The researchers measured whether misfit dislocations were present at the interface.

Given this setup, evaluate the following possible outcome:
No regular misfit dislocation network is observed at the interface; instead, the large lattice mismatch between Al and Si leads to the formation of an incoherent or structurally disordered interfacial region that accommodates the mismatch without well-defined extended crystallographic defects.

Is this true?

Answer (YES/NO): NO